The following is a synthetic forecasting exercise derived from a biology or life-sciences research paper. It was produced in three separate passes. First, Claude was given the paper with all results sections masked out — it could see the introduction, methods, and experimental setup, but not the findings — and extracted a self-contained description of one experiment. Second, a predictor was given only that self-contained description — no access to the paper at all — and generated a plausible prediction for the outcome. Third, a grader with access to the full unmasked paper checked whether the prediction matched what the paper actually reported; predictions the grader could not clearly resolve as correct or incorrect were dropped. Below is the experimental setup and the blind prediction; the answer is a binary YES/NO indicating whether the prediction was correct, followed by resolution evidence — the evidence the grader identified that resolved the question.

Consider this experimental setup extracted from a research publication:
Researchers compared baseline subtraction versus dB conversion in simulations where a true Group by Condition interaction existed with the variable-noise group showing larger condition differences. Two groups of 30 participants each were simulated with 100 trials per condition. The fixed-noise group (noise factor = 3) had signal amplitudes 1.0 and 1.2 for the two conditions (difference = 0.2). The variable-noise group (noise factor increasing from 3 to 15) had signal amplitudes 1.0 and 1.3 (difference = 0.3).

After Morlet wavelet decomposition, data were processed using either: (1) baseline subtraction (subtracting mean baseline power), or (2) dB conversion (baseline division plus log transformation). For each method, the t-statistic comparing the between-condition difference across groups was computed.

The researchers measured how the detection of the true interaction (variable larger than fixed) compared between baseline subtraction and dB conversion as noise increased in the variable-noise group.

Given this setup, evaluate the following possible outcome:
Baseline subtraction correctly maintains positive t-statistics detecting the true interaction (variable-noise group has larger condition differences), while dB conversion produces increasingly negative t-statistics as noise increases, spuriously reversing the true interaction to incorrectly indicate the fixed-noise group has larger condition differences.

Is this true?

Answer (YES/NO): YES